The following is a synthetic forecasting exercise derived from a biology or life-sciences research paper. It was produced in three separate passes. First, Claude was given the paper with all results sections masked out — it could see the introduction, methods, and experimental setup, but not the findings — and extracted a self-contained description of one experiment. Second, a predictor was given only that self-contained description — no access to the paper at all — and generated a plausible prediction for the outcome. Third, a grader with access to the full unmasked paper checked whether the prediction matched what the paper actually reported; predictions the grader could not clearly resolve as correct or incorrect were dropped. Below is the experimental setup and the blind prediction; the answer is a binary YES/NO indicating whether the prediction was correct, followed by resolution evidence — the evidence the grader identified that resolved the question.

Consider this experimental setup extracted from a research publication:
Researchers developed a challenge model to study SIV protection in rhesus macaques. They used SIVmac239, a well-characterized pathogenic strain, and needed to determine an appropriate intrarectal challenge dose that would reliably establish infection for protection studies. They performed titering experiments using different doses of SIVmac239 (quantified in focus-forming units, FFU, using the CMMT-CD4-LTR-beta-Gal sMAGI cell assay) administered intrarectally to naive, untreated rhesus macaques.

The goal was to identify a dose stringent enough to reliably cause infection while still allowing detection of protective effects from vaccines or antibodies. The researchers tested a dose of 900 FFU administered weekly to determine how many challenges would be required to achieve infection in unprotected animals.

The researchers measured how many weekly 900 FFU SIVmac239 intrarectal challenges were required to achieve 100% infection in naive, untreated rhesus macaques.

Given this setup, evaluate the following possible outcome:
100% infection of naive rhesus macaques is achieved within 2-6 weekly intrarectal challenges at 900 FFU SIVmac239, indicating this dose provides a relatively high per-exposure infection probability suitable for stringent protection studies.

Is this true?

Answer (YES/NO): YES